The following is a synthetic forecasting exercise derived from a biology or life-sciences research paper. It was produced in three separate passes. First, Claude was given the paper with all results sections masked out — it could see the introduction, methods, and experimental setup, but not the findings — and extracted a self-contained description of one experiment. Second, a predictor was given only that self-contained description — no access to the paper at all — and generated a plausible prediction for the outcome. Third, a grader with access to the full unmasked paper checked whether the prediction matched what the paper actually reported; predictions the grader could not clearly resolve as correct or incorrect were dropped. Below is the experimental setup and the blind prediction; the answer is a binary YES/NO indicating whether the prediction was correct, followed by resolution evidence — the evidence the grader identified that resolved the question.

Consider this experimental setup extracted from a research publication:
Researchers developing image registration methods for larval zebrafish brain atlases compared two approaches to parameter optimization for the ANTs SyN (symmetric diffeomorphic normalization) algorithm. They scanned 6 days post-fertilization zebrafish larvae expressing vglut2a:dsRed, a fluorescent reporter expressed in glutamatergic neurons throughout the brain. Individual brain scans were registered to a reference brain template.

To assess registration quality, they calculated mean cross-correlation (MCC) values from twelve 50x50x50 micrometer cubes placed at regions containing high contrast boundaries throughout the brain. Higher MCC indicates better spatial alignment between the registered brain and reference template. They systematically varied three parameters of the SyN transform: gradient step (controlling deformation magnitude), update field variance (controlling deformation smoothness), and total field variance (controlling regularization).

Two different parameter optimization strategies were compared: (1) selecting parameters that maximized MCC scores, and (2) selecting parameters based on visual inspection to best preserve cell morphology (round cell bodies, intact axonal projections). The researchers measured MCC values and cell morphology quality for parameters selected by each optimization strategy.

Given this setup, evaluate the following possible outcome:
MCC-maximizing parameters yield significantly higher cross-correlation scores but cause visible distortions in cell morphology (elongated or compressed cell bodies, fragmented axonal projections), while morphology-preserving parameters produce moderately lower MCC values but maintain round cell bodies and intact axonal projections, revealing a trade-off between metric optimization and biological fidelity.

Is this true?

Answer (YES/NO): YES